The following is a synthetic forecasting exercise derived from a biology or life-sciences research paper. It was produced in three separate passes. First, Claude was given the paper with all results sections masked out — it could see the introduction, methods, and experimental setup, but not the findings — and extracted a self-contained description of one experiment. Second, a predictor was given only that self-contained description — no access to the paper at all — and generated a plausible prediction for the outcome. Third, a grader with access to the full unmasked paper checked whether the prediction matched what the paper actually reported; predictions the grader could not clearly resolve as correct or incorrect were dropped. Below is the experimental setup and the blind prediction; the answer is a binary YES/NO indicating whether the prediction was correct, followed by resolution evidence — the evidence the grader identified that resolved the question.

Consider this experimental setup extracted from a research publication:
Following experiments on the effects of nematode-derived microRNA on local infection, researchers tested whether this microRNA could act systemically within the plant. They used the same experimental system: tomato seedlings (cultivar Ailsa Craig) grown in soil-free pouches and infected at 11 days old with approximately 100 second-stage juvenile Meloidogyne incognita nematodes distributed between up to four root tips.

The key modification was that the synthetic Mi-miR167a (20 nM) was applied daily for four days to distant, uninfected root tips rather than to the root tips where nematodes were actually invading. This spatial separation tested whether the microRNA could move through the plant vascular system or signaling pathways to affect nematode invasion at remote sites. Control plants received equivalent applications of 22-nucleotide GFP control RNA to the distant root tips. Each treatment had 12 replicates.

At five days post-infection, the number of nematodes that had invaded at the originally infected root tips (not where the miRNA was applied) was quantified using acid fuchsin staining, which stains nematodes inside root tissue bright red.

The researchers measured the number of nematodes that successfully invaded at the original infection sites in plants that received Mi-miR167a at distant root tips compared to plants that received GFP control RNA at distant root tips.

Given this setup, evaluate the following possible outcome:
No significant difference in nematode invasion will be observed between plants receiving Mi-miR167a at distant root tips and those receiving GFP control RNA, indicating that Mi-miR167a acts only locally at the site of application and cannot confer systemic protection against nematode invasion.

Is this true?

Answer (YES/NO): NO